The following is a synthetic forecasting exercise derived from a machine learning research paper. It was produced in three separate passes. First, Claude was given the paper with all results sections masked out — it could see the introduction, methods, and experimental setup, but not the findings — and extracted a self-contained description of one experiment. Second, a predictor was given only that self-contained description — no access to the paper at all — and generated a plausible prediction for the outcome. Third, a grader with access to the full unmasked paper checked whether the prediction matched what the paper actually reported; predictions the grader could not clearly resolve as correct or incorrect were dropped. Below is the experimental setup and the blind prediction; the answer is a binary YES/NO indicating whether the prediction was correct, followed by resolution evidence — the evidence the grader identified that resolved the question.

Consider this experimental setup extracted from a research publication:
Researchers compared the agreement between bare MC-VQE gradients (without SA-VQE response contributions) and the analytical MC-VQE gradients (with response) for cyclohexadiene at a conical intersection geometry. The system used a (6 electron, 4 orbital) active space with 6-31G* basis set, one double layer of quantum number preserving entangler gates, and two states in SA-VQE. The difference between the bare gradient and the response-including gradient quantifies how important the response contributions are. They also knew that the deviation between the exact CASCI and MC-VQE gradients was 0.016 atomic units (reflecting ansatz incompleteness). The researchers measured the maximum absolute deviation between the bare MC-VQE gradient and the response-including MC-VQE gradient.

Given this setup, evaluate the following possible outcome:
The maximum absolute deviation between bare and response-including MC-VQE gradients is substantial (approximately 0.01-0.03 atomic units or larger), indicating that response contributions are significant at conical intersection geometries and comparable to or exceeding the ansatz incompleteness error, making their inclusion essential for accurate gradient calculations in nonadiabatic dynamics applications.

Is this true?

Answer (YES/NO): NO